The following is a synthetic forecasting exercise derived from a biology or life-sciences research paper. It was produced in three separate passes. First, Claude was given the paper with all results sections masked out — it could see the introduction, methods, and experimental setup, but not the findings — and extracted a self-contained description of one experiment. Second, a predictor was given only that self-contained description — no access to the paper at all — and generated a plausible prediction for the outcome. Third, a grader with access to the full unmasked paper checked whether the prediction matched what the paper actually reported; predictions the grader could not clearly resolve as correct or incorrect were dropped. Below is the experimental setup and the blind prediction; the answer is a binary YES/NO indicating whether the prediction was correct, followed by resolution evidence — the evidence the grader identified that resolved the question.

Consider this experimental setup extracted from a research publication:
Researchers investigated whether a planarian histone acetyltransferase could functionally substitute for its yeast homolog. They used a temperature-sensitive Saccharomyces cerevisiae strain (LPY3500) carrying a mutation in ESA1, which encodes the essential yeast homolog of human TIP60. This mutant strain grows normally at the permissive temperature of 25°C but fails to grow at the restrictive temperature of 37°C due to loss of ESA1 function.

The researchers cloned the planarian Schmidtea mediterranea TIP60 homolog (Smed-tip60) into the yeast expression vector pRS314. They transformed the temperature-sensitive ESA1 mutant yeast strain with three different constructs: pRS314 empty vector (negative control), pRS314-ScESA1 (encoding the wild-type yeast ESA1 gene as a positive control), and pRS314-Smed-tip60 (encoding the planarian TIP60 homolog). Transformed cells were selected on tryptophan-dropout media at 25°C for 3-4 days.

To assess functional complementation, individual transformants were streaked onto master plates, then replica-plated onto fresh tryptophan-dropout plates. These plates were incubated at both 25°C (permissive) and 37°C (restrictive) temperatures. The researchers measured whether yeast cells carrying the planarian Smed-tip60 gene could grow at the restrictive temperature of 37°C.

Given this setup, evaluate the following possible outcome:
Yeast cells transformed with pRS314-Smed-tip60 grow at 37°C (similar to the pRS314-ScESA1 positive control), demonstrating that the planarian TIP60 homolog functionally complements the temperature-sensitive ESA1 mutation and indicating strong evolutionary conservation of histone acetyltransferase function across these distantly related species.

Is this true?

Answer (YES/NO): NO